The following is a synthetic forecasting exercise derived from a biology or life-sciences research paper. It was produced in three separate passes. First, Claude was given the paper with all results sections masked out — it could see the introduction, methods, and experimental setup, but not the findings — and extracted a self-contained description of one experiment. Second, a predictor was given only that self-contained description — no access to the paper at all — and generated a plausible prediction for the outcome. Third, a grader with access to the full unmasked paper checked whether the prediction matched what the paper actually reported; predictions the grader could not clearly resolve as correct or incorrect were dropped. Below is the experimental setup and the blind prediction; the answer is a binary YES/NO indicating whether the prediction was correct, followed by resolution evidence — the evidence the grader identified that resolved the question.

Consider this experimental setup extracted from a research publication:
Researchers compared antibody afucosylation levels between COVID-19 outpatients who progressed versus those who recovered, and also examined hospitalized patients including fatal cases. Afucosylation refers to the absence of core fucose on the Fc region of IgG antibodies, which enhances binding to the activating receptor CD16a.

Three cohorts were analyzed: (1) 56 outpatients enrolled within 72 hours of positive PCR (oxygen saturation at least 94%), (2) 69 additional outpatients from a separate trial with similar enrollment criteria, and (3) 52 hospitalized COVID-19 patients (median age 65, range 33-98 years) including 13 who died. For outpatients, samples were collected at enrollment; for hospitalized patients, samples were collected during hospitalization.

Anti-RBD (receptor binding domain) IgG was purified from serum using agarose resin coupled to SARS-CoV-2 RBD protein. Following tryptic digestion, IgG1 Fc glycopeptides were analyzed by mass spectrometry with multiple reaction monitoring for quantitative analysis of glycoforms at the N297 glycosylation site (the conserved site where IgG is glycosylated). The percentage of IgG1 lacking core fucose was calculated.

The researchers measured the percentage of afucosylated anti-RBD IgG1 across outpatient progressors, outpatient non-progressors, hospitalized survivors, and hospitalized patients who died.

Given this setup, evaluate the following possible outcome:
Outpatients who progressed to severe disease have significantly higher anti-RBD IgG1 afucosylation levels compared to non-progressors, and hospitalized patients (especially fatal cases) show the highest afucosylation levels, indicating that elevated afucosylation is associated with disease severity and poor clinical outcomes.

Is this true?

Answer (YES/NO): YES